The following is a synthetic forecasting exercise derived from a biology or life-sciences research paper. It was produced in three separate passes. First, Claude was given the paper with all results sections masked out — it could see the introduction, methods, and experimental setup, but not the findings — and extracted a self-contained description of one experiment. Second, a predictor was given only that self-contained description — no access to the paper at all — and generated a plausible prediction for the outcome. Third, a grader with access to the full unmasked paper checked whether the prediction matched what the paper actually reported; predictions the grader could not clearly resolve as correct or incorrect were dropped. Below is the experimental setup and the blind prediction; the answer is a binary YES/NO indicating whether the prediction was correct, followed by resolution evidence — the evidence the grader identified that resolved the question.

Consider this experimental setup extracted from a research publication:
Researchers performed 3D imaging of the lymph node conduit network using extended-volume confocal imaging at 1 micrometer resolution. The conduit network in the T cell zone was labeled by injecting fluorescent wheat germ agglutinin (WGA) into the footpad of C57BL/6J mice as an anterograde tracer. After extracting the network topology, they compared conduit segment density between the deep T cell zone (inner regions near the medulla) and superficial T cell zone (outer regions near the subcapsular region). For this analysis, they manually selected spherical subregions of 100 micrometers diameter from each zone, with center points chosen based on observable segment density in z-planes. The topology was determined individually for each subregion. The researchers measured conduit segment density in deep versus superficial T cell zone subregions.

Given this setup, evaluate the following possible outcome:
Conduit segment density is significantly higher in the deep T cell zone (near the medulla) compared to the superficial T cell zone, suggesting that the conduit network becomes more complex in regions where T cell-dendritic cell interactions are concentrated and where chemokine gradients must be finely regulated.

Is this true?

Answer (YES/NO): NO